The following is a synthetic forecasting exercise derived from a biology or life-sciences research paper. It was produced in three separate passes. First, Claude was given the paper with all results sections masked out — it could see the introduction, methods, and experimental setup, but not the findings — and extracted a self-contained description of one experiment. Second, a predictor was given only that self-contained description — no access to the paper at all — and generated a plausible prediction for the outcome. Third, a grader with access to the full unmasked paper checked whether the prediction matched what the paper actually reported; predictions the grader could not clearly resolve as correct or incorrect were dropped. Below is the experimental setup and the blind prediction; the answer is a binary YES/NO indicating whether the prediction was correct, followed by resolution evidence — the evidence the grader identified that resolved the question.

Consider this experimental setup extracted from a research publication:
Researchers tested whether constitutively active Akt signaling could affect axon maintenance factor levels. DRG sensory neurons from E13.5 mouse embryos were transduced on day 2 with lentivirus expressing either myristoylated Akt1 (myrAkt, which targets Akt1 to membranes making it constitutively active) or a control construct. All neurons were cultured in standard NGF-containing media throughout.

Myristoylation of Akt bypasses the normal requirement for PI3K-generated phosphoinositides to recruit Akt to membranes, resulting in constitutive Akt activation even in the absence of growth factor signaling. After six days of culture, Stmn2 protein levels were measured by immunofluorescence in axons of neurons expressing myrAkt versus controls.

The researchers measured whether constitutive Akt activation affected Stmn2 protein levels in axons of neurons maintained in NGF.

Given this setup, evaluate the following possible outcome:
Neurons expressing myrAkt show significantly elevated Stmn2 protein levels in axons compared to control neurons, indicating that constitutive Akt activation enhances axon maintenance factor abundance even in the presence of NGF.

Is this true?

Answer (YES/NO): NO